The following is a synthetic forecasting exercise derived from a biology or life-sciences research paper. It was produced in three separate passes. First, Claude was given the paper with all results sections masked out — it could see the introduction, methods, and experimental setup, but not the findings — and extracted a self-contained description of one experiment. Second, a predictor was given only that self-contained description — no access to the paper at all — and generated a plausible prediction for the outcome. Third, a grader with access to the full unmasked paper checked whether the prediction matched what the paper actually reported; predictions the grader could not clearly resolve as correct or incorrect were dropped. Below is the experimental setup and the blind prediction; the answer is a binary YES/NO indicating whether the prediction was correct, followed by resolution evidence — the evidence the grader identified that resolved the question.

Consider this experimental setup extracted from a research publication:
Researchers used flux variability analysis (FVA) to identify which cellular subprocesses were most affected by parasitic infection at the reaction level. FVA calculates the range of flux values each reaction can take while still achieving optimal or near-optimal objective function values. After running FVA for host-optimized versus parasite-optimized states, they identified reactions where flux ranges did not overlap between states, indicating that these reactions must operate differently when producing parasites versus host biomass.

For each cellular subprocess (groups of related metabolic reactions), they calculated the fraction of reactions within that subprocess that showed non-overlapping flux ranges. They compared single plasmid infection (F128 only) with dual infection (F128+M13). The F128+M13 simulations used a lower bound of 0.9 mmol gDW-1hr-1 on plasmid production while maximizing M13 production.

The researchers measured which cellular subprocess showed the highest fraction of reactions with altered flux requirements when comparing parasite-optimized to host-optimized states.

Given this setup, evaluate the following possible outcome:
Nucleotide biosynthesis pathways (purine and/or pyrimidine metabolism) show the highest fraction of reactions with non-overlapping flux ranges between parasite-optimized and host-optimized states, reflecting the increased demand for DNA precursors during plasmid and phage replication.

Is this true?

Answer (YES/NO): NO